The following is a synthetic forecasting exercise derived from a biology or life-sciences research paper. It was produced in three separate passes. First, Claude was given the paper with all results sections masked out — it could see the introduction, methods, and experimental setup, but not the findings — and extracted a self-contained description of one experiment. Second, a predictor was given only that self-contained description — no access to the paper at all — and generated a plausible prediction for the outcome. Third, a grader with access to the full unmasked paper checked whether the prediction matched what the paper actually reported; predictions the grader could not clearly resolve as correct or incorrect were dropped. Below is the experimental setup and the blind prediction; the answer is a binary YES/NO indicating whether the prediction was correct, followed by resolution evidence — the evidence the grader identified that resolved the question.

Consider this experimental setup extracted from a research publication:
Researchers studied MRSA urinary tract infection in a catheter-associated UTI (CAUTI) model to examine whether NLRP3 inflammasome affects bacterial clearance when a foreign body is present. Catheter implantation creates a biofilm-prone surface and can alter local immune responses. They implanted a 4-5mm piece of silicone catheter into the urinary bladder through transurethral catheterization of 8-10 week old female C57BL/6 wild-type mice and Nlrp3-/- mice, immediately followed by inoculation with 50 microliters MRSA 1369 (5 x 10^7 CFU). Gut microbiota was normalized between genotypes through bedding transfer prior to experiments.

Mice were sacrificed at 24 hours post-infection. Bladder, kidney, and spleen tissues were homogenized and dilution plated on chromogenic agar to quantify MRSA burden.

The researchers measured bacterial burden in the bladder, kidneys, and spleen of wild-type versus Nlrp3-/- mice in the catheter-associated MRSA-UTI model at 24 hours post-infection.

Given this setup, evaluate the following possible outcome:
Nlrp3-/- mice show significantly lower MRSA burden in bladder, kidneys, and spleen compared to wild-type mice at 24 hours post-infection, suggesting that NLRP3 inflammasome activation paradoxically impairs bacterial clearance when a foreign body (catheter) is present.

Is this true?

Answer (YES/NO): NO